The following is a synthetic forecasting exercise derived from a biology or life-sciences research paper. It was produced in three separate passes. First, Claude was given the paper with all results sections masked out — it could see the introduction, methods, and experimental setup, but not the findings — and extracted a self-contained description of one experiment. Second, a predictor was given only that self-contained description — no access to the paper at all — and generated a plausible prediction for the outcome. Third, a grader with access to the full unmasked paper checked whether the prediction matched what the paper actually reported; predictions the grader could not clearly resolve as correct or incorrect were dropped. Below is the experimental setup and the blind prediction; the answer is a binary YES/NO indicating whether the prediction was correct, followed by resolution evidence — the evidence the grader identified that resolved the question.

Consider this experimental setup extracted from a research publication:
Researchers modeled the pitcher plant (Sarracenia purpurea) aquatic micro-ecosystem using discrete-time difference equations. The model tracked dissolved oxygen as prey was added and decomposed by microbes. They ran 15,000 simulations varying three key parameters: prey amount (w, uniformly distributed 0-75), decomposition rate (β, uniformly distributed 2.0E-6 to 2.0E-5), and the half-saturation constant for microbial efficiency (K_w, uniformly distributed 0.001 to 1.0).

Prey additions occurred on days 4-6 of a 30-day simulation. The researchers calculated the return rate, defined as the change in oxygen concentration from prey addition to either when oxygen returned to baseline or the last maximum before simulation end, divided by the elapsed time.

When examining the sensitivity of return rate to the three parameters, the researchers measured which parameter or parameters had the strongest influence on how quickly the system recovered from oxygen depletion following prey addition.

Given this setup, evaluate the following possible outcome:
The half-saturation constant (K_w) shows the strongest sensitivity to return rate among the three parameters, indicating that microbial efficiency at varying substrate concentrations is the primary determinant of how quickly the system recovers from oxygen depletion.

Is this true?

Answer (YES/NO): NO